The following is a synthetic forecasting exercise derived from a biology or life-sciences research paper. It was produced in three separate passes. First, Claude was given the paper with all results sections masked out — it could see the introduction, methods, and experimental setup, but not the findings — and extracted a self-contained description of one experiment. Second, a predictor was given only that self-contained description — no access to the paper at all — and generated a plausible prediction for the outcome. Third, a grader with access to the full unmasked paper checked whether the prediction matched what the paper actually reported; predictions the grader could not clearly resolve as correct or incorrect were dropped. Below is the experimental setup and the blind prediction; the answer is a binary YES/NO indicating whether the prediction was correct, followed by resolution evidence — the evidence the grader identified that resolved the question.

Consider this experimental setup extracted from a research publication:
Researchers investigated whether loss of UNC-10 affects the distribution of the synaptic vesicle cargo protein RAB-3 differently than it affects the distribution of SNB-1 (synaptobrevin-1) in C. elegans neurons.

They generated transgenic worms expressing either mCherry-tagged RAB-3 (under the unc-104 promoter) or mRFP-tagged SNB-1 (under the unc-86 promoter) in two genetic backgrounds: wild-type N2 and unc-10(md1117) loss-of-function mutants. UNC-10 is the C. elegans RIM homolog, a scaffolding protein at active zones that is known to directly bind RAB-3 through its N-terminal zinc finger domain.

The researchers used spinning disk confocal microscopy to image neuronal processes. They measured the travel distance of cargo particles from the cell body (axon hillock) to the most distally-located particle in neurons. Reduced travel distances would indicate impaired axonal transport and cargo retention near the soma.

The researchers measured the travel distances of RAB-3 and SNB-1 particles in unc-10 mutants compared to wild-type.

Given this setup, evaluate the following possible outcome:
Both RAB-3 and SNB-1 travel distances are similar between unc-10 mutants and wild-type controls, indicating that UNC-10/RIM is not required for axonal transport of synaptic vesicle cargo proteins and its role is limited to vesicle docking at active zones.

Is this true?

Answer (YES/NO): NO